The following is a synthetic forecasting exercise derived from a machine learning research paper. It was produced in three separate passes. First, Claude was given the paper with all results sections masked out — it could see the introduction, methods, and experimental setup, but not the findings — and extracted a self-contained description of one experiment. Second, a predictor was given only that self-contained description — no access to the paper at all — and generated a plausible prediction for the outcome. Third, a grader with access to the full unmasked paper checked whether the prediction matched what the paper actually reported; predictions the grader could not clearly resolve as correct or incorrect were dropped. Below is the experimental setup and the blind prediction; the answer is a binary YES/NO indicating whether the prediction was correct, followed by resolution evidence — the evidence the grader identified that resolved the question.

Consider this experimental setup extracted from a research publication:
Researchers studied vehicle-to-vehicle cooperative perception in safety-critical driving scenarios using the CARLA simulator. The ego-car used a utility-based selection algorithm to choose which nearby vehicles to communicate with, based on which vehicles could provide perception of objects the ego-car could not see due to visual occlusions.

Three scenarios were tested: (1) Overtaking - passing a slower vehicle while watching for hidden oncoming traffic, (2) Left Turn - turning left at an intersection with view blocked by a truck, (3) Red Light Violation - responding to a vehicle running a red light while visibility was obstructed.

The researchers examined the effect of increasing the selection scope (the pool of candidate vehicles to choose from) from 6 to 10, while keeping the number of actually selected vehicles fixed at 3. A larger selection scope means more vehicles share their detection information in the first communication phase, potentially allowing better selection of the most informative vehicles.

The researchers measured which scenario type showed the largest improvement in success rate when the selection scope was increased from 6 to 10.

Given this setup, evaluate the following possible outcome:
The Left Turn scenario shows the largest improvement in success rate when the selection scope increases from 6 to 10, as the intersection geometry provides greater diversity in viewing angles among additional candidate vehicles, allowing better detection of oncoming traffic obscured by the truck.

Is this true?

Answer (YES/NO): NO